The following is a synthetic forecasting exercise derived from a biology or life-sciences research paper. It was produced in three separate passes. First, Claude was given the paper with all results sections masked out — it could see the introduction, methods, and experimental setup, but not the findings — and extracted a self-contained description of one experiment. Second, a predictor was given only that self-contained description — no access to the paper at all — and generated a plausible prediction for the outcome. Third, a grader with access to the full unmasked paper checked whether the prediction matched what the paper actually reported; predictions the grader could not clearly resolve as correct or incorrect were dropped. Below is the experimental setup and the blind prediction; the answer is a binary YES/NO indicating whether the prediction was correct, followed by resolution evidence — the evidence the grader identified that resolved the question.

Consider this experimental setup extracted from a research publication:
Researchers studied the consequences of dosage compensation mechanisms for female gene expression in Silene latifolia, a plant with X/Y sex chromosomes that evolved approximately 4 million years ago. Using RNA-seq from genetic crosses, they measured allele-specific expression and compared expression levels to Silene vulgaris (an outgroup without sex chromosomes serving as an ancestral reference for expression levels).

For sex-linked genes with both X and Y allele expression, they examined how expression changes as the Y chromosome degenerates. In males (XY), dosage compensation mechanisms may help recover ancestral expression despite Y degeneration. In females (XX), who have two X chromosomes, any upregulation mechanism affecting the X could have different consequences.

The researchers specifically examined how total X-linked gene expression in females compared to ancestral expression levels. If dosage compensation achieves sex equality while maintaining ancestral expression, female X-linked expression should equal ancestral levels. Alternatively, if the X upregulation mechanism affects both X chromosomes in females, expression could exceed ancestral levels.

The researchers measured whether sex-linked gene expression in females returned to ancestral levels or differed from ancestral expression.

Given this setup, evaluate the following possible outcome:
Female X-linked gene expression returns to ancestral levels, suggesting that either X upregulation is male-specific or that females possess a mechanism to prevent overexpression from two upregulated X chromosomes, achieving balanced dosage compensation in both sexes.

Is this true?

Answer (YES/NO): NO